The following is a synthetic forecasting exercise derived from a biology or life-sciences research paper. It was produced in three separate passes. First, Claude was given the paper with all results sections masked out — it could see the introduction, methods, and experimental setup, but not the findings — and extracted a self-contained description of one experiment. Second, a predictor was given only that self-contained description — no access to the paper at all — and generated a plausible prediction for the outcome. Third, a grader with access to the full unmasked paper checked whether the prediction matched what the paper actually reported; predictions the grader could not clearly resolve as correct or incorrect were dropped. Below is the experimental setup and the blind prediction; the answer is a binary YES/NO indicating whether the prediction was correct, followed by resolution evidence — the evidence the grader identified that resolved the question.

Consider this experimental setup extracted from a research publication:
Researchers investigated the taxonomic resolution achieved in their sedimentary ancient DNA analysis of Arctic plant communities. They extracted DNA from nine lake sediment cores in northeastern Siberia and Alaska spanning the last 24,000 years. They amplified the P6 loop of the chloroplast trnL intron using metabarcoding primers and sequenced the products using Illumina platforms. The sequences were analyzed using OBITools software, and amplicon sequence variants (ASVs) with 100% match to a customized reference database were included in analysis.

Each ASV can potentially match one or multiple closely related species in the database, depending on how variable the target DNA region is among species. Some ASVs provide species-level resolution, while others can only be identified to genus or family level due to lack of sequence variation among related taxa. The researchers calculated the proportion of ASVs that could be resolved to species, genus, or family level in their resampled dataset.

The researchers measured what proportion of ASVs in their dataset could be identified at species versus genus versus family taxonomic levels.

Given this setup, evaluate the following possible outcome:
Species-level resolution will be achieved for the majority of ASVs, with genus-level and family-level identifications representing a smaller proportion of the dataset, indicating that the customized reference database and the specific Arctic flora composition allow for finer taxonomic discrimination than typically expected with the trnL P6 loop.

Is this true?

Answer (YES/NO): YES